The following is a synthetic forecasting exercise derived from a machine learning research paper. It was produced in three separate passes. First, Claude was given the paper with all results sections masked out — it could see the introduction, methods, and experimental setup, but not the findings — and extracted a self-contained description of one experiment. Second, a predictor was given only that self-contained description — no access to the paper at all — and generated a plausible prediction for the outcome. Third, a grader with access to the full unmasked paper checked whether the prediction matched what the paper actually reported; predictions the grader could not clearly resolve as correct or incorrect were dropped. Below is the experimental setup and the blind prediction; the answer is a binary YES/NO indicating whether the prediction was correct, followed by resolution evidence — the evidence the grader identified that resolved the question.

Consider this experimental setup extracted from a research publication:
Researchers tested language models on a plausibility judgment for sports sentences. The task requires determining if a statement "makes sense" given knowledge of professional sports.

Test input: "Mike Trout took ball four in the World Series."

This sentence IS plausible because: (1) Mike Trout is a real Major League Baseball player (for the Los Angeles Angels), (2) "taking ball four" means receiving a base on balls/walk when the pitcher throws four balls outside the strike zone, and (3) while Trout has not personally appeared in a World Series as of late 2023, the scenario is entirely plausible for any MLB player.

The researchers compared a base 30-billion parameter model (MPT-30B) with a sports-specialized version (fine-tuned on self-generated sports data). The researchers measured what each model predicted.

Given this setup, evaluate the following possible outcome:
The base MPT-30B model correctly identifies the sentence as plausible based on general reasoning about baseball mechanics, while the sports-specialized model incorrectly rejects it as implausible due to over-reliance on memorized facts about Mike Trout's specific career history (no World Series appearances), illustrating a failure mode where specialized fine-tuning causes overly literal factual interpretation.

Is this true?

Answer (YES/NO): NO